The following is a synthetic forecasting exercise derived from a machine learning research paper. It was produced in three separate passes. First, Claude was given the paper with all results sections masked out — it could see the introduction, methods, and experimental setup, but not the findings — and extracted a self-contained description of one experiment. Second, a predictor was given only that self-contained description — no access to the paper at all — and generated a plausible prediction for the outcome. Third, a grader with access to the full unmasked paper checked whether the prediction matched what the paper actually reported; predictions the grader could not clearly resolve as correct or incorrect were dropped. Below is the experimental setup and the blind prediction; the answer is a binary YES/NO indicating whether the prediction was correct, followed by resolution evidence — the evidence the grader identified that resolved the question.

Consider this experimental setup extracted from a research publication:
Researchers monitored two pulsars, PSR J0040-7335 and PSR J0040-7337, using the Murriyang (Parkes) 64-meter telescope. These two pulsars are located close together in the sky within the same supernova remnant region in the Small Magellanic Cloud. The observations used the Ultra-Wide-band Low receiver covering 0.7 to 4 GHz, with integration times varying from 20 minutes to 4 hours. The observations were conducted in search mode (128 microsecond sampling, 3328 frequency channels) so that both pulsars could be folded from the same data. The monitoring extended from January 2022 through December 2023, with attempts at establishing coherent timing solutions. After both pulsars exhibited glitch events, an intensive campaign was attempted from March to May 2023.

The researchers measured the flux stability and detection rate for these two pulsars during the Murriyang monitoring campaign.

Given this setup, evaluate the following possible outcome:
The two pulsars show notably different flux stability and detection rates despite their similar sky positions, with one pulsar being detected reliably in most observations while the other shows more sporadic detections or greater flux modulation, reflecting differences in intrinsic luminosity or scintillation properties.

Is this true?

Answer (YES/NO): NO